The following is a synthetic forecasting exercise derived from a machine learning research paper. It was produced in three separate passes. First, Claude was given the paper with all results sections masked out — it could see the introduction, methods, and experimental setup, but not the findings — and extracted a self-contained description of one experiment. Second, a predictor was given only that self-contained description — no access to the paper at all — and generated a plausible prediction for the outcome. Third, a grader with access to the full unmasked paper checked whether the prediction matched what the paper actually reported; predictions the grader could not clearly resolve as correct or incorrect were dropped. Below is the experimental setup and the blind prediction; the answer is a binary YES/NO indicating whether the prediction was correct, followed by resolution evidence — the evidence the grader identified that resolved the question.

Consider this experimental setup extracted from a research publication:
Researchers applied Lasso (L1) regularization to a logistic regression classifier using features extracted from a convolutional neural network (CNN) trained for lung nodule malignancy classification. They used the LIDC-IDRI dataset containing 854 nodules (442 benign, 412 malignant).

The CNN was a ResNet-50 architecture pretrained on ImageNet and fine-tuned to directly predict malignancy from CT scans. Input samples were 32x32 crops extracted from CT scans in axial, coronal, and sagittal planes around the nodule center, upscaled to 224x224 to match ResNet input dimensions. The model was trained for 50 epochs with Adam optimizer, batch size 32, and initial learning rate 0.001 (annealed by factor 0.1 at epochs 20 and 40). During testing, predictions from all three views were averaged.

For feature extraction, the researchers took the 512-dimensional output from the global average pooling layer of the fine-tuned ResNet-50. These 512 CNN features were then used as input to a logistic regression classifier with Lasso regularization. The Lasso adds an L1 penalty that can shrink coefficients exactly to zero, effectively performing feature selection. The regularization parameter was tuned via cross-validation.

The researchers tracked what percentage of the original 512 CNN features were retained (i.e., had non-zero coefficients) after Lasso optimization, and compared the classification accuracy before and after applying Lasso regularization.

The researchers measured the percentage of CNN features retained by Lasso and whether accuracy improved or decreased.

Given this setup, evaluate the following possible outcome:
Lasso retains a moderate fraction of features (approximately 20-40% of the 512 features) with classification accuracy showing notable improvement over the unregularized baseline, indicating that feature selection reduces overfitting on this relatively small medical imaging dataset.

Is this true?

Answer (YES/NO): NO